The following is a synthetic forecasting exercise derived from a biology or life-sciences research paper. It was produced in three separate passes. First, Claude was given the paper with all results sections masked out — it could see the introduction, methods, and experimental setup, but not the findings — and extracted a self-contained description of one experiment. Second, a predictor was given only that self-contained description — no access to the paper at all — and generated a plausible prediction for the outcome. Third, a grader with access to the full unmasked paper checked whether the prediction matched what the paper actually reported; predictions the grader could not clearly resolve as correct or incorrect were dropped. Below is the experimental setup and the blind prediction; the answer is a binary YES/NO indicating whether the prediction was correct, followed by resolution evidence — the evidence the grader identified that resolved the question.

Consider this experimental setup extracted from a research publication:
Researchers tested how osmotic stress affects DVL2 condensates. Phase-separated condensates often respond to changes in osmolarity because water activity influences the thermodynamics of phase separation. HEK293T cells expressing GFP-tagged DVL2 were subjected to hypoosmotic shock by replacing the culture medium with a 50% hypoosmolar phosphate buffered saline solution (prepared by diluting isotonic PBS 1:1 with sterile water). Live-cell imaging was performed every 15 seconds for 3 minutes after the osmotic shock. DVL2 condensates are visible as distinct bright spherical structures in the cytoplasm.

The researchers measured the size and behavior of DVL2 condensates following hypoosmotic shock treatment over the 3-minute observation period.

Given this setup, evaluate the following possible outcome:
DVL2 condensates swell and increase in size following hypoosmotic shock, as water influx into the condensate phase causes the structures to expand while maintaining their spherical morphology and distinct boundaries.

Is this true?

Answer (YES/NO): NO